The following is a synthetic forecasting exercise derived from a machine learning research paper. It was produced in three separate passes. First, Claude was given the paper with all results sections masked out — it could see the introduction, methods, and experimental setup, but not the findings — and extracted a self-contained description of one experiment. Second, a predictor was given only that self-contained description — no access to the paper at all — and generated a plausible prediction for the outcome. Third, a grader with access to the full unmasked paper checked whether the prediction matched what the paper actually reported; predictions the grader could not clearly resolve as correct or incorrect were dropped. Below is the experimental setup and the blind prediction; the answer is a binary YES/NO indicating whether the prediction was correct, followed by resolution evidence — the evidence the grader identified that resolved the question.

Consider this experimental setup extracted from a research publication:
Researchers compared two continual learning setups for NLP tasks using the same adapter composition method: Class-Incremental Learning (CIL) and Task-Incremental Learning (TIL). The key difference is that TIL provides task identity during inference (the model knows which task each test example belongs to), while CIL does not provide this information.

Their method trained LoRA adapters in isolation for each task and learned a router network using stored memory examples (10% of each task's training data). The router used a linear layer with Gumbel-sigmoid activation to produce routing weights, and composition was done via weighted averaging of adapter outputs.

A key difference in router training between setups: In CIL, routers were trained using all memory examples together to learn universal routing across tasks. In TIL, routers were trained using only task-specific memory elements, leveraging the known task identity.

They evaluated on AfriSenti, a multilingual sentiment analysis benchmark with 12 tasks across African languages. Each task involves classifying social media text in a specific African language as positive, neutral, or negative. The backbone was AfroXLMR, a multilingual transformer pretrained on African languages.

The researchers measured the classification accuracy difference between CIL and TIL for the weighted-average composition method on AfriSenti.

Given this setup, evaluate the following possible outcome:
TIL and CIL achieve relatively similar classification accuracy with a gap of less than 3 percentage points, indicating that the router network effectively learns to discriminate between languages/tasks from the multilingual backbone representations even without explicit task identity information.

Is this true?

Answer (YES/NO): YES